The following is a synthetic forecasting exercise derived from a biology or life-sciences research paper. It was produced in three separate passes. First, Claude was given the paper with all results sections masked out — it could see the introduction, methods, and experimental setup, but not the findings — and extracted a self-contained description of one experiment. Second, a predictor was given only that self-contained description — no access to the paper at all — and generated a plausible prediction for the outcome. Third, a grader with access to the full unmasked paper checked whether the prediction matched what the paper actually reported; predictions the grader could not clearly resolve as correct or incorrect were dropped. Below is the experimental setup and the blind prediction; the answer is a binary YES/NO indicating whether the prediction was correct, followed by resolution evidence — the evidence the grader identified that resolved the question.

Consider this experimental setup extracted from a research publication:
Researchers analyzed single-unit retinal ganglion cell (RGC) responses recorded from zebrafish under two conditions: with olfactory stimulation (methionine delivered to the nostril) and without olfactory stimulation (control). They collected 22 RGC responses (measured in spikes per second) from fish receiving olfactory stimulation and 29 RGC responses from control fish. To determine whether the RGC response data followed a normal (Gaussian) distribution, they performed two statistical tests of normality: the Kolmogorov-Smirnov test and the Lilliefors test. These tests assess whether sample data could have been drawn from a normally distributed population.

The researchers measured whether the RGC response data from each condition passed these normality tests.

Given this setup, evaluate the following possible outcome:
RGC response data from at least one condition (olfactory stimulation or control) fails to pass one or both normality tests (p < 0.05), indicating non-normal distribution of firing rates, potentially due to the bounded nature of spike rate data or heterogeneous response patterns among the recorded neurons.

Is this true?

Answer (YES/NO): YES